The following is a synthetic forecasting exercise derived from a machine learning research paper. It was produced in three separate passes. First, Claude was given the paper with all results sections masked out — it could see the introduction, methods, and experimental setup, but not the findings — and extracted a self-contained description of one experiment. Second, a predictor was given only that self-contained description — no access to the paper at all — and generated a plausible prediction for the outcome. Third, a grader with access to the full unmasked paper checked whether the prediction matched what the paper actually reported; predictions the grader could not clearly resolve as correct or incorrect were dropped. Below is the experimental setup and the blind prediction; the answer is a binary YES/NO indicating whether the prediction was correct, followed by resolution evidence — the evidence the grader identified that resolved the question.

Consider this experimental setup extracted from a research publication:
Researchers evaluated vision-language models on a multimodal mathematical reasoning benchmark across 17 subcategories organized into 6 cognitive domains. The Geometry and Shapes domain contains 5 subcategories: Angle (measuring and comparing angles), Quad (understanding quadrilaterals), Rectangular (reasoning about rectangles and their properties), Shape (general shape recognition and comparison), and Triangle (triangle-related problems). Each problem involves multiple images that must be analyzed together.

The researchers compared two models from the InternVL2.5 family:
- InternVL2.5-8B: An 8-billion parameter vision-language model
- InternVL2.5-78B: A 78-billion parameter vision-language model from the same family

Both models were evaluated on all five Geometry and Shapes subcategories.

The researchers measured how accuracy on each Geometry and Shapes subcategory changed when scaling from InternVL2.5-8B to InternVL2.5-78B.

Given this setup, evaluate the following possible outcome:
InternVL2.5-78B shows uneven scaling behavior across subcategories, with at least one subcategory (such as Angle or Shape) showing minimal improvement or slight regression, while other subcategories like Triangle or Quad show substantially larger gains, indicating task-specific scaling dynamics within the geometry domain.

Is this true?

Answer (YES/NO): NO